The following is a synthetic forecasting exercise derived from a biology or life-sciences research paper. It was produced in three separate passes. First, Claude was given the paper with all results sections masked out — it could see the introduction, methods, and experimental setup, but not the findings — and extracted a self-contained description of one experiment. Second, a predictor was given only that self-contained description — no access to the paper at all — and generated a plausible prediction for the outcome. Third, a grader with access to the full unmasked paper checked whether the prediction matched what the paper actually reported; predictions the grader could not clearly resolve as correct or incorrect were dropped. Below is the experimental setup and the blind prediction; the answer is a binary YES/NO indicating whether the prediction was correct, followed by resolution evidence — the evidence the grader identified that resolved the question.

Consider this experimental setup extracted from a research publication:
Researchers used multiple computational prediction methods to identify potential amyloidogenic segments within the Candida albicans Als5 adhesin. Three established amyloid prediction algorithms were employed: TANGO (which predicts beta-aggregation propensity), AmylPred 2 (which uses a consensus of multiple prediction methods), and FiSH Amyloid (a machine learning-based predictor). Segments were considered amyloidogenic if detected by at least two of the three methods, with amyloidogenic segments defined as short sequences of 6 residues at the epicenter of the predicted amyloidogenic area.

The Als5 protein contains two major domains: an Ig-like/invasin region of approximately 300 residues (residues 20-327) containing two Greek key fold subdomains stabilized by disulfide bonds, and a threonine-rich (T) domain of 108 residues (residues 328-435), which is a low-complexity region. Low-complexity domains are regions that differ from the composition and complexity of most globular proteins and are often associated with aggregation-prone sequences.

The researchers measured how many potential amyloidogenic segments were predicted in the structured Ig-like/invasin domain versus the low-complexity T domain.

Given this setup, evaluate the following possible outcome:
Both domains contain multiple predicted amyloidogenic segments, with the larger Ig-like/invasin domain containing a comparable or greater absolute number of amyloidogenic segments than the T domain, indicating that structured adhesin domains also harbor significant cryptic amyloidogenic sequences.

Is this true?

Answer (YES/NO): YES